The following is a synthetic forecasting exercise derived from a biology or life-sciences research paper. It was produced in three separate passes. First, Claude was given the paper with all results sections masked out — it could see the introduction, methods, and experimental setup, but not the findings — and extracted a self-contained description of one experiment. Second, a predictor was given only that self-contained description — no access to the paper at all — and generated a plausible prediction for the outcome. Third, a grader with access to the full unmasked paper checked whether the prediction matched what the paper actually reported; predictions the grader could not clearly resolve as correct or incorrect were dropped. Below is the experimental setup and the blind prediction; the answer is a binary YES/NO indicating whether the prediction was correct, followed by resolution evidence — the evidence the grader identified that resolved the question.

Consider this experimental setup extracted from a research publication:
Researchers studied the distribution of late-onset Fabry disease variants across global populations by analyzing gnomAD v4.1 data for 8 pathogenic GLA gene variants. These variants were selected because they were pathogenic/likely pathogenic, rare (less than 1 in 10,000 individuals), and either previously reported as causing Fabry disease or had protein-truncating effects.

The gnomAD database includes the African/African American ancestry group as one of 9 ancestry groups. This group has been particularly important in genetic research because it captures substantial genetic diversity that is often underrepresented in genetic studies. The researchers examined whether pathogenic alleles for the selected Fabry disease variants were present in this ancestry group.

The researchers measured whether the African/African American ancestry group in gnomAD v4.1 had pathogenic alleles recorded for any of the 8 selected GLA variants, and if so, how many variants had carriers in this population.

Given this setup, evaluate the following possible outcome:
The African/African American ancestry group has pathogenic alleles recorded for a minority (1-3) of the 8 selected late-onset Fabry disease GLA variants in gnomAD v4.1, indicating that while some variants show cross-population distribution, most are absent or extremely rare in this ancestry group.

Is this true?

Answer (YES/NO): YES